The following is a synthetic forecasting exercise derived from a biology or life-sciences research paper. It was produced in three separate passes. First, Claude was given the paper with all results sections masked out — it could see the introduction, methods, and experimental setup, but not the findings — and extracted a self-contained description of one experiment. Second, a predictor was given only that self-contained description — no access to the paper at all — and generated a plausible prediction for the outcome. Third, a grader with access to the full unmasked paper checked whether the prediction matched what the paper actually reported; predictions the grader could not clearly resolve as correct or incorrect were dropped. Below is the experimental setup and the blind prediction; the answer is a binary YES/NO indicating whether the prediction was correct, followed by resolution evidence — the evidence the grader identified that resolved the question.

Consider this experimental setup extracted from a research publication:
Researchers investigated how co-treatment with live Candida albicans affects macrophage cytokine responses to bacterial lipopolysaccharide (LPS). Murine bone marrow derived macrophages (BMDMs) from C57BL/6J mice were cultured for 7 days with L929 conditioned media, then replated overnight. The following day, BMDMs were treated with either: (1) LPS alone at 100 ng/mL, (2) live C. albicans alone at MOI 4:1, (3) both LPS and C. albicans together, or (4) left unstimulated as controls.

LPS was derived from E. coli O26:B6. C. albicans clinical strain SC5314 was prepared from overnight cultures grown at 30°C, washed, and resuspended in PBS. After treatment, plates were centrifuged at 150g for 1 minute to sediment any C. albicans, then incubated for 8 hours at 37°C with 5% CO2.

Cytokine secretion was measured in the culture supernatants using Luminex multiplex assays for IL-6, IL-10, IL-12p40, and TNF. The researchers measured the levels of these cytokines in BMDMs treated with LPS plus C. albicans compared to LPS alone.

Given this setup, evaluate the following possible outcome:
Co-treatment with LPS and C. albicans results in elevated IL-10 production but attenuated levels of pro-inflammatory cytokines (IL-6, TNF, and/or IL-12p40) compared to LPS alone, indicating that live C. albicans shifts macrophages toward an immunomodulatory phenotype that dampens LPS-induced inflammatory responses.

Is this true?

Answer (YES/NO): NO